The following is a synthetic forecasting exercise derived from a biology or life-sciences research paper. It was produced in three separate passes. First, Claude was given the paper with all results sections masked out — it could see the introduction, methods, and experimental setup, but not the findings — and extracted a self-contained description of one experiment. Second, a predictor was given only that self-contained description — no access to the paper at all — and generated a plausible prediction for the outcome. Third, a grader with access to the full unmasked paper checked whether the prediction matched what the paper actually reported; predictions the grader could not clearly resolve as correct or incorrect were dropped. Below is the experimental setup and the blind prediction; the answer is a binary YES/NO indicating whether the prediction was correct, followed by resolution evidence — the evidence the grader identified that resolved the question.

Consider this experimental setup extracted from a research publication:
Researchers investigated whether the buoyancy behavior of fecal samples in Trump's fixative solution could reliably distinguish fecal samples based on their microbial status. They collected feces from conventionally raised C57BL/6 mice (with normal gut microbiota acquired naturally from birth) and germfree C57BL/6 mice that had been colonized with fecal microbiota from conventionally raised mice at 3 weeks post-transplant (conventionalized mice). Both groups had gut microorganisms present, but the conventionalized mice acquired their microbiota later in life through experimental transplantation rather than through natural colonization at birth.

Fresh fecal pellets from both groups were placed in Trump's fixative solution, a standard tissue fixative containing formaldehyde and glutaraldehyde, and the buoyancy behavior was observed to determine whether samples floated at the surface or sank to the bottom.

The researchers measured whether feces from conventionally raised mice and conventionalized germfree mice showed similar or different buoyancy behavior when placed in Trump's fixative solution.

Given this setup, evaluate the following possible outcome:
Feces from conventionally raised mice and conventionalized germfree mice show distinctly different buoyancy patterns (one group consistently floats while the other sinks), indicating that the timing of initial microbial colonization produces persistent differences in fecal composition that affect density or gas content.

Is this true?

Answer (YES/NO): NO